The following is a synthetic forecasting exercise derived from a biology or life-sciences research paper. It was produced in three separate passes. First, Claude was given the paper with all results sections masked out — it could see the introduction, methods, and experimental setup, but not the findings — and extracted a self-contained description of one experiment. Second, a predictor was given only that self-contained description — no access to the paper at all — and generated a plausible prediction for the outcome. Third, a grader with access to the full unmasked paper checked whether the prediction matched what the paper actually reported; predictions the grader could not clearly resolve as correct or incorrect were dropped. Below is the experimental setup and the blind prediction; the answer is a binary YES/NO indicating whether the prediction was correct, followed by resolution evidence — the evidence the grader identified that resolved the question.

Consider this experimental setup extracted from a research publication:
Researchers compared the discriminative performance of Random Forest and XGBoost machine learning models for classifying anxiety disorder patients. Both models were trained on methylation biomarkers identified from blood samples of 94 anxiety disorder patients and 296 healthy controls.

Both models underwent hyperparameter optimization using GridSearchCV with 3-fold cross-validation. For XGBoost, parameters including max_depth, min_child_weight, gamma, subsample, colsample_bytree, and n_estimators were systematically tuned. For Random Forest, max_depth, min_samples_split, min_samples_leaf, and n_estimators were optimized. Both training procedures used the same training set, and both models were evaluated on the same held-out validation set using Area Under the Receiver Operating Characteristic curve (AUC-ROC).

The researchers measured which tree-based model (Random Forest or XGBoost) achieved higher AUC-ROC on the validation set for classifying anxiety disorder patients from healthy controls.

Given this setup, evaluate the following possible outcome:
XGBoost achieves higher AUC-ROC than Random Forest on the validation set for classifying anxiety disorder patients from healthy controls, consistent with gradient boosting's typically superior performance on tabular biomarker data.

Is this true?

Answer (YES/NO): NO